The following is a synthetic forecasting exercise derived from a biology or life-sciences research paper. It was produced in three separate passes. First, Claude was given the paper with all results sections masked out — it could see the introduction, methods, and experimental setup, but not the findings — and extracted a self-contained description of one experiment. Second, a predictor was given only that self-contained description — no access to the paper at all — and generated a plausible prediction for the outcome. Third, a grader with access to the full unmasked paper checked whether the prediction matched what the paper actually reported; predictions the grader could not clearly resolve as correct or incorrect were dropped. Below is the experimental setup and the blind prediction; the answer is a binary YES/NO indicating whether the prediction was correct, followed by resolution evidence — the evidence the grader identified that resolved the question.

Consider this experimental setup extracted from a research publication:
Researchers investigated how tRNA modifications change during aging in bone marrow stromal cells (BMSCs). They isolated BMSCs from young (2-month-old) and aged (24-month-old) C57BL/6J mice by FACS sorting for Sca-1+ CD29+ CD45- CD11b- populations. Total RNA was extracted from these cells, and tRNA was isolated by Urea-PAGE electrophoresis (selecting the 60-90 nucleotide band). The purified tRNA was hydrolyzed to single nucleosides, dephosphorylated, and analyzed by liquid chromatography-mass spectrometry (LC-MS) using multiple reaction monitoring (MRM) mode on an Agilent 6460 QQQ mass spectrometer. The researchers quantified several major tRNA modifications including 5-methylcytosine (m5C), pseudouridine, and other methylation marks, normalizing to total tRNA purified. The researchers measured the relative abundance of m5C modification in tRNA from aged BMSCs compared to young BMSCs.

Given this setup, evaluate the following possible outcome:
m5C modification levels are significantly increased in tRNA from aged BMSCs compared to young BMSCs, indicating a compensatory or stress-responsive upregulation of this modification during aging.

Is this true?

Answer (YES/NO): NO